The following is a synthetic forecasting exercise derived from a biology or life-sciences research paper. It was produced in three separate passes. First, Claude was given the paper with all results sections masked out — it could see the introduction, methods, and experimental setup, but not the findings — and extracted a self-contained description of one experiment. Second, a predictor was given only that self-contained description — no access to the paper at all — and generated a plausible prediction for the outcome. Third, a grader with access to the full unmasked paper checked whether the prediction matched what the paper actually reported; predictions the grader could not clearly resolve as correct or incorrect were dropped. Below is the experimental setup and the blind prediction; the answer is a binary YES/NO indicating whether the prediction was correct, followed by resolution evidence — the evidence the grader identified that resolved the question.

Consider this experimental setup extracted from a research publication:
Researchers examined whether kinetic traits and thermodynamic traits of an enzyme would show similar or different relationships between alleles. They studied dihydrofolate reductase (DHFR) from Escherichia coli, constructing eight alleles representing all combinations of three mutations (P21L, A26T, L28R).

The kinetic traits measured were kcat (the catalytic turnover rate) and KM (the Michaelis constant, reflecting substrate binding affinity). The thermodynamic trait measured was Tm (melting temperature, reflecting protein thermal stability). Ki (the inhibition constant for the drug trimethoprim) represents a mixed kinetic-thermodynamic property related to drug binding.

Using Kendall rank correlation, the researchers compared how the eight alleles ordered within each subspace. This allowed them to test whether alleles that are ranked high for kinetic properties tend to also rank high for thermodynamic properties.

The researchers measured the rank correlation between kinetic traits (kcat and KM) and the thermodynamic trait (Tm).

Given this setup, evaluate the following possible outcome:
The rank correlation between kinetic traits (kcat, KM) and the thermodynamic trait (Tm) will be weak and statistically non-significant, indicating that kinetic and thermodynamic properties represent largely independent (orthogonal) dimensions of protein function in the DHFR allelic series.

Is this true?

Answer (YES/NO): YES